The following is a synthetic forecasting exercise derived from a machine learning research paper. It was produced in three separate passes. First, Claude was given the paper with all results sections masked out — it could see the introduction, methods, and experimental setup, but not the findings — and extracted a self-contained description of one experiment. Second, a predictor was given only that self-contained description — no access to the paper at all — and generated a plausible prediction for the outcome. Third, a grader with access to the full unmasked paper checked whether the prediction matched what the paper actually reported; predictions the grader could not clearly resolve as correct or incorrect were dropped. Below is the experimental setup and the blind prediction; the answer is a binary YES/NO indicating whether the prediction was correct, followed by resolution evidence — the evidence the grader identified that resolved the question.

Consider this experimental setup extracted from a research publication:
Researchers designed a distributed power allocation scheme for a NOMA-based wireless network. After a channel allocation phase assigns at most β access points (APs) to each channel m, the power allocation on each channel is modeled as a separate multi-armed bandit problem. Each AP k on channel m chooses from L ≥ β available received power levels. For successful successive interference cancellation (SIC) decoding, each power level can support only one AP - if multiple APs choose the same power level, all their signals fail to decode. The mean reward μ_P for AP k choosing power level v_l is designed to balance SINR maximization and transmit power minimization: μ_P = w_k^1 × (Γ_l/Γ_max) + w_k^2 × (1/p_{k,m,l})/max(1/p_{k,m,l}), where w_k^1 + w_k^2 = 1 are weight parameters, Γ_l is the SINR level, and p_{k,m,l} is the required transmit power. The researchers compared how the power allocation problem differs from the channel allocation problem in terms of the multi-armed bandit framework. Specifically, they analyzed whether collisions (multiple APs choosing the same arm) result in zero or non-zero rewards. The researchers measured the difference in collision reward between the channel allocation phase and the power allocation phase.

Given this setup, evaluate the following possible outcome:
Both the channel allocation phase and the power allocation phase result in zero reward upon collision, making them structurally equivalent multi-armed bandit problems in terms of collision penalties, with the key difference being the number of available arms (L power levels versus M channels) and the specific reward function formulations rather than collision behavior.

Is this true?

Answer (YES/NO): NO